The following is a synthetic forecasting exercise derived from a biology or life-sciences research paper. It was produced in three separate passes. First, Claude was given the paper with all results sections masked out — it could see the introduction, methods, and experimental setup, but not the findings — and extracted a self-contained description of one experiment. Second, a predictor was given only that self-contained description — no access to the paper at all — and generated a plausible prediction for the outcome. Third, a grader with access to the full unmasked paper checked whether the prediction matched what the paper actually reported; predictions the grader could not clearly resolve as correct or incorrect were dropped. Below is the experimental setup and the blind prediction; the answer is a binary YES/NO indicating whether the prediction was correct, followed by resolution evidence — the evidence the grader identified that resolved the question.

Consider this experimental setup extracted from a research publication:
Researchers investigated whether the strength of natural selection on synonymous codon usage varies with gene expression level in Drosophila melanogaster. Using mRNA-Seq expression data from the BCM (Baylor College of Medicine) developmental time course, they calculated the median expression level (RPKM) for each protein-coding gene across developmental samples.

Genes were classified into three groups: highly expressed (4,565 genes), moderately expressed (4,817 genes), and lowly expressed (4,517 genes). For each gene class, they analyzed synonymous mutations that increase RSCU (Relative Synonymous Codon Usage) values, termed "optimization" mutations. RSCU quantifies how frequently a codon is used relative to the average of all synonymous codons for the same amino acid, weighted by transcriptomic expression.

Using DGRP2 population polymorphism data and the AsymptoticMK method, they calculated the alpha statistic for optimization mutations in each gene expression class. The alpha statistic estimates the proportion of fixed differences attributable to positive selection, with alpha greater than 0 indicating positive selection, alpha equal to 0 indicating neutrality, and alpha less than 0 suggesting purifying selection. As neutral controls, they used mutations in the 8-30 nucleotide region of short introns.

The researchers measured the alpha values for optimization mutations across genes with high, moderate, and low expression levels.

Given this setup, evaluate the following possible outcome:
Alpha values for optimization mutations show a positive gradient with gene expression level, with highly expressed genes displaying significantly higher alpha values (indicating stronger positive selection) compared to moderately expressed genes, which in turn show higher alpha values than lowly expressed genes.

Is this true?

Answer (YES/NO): NO